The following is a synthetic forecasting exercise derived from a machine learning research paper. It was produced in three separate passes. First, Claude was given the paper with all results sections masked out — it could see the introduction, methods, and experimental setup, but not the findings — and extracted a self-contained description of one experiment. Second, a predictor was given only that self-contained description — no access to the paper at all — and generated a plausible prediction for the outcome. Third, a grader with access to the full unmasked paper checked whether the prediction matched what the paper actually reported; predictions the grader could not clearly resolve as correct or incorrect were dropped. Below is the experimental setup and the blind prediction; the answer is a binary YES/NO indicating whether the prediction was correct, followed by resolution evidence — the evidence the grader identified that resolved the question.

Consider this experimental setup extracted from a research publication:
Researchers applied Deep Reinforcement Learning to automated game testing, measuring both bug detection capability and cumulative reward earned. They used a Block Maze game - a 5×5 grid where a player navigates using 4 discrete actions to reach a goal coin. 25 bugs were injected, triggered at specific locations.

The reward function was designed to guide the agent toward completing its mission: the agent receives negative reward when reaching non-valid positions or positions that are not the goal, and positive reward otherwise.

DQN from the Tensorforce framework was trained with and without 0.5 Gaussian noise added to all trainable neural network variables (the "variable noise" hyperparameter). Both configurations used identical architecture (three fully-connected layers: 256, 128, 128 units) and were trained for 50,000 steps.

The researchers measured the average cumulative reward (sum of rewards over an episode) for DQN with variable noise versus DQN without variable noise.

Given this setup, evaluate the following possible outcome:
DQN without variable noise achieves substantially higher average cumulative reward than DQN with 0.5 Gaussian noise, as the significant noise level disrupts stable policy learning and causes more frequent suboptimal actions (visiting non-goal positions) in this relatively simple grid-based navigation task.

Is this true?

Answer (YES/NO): NO